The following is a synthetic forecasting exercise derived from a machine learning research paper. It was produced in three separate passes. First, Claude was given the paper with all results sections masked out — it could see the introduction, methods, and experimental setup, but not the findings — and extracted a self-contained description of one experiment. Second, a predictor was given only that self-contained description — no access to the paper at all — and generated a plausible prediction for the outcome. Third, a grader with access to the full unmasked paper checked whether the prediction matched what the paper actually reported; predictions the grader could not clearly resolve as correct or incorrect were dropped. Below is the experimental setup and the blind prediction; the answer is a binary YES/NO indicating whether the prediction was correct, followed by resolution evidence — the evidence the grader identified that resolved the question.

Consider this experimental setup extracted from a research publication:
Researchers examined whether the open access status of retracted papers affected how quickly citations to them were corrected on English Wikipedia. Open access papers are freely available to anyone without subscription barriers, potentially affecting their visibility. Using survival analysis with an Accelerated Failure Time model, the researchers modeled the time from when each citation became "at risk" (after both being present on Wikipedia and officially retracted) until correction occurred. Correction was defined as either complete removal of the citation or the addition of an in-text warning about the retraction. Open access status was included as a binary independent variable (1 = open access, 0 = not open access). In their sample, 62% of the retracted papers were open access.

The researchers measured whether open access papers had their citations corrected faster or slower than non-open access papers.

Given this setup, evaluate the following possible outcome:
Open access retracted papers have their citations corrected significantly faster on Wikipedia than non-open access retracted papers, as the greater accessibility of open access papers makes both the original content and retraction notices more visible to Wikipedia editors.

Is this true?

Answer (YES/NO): YES